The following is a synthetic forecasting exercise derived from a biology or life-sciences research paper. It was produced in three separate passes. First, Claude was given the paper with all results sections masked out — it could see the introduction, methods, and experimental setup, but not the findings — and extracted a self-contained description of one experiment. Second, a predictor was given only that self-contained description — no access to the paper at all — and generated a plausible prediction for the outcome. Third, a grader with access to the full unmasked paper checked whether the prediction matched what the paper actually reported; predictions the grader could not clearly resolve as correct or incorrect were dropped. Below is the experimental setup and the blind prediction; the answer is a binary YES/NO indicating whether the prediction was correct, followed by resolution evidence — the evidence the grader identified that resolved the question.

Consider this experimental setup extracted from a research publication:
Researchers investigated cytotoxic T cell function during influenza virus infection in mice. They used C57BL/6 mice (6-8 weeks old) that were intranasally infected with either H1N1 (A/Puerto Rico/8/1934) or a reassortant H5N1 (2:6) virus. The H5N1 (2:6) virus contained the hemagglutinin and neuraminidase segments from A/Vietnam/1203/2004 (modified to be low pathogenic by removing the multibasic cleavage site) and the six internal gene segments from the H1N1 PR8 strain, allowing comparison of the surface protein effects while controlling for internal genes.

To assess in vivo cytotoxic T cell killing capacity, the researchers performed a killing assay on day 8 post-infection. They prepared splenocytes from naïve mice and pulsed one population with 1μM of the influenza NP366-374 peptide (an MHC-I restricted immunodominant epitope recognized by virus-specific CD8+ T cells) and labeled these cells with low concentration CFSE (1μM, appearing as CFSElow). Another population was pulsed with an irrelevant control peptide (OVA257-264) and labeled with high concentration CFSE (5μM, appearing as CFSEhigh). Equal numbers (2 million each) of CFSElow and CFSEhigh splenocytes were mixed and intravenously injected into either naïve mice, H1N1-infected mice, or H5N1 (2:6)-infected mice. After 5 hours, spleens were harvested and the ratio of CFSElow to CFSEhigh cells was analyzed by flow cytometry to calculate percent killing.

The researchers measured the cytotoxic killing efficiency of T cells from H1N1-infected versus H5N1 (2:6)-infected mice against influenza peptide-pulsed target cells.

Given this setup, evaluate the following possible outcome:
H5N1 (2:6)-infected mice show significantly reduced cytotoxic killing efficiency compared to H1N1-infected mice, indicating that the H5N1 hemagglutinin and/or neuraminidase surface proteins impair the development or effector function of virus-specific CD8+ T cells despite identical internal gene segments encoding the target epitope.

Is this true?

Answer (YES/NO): NO